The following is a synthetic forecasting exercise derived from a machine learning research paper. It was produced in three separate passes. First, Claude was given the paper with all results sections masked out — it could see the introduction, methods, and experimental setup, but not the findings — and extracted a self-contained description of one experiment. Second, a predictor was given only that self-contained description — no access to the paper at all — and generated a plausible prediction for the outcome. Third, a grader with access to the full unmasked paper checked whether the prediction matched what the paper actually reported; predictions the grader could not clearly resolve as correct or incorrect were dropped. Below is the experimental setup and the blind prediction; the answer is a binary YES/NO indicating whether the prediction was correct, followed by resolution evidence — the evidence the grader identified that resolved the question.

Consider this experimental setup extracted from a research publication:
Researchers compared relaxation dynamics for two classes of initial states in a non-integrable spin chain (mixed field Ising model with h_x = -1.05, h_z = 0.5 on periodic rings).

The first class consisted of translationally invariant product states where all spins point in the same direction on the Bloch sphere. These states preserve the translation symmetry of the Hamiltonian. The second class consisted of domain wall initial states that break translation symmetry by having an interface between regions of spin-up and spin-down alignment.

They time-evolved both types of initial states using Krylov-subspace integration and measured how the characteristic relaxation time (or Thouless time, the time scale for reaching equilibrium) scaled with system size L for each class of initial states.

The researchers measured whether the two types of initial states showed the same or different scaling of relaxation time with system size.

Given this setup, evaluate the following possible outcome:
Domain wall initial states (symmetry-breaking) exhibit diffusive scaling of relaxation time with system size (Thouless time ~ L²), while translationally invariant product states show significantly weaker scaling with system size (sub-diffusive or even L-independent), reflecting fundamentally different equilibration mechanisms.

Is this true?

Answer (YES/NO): NO